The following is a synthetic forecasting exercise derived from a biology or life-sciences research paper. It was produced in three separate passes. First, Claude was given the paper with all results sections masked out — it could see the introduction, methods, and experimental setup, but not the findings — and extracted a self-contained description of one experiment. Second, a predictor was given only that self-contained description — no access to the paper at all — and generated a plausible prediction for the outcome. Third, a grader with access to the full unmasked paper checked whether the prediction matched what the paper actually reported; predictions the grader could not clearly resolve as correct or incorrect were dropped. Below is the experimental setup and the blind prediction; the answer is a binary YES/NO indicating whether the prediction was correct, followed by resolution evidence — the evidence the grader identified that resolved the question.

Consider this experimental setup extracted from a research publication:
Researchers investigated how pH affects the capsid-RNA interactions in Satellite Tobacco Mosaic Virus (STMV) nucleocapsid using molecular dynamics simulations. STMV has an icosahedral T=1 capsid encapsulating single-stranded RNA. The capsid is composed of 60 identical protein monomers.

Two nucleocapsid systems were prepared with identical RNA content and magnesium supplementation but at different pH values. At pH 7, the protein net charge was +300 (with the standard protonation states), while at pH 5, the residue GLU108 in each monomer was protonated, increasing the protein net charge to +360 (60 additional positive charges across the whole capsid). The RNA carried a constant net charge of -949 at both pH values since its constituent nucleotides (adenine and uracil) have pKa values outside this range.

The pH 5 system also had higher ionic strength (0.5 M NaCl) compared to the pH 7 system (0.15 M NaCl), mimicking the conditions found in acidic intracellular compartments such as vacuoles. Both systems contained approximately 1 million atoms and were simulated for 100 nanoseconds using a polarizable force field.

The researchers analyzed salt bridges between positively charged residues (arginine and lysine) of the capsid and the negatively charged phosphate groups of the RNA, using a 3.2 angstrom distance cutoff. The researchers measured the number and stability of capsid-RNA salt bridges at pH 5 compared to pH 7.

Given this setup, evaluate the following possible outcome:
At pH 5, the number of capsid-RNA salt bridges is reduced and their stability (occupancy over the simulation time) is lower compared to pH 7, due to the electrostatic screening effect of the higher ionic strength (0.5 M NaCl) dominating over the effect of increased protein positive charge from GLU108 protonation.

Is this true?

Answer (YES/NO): NO